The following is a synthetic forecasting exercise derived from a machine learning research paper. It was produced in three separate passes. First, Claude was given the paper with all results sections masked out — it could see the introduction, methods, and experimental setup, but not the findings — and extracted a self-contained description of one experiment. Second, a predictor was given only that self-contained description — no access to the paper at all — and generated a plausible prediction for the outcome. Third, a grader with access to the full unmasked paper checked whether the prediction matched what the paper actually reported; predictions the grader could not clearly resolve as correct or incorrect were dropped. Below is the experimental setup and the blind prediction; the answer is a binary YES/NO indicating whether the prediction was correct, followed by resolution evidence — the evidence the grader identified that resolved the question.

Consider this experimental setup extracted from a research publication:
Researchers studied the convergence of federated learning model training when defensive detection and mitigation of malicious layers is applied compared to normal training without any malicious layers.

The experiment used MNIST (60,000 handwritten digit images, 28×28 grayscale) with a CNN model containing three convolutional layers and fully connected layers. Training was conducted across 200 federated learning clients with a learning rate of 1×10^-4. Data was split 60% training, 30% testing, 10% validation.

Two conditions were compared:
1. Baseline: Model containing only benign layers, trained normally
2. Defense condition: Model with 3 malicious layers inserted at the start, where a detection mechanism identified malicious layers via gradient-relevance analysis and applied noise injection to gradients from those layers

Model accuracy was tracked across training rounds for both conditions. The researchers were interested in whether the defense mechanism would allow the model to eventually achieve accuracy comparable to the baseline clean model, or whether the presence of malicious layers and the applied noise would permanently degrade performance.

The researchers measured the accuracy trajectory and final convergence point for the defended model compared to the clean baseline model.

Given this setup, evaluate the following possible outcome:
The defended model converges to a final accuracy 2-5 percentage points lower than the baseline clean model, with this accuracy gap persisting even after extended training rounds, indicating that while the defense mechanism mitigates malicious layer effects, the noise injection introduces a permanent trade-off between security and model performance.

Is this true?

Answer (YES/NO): NO